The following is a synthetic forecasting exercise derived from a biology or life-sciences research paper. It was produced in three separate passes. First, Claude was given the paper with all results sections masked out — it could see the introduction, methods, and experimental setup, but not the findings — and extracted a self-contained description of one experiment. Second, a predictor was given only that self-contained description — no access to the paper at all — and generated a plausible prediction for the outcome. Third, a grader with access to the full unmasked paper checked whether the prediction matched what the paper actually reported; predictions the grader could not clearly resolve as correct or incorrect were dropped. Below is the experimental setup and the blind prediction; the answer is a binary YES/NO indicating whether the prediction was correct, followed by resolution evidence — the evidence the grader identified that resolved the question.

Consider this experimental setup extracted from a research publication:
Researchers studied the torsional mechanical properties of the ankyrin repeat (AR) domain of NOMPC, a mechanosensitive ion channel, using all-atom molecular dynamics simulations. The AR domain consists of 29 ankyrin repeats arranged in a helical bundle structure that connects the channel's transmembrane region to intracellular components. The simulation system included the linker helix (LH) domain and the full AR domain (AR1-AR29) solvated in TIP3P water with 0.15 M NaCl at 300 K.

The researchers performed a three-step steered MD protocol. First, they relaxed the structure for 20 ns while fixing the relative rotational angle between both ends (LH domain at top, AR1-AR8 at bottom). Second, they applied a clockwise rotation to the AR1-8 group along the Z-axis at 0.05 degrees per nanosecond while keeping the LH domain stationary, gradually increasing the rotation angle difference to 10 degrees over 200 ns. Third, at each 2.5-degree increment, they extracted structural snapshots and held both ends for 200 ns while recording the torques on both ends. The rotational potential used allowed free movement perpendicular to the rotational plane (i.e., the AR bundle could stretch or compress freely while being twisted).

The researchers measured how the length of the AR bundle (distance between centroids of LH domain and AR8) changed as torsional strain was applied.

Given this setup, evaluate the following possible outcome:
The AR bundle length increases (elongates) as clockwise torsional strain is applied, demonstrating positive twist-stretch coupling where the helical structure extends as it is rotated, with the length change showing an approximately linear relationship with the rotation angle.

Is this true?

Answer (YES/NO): NO